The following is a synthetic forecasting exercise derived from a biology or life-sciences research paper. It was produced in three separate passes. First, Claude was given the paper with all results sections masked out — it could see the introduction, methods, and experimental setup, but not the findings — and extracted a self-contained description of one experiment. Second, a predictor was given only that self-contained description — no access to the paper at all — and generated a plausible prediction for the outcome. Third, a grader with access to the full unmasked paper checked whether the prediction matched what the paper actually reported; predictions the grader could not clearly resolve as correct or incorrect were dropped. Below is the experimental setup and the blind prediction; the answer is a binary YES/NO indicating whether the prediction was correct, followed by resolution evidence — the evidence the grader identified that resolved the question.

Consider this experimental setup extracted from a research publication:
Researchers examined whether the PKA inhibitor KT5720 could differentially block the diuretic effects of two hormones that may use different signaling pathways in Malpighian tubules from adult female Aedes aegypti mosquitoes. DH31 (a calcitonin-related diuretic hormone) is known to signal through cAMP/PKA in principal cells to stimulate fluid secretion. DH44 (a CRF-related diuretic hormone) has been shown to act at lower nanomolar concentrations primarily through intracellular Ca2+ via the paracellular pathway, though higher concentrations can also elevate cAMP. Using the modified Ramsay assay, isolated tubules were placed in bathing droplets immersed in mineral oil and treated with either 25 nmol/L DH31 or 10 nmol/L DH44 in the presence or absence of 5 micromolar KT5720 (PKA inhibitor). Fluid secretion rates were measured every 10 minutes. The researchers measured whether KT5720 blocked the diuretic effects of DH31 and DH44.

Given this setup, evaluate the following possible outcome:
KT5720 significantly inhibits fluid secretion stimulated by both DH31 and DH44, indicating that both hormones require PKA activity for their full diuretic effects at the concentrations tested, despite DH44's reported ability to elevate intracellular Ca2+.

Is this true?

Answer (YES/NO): NO